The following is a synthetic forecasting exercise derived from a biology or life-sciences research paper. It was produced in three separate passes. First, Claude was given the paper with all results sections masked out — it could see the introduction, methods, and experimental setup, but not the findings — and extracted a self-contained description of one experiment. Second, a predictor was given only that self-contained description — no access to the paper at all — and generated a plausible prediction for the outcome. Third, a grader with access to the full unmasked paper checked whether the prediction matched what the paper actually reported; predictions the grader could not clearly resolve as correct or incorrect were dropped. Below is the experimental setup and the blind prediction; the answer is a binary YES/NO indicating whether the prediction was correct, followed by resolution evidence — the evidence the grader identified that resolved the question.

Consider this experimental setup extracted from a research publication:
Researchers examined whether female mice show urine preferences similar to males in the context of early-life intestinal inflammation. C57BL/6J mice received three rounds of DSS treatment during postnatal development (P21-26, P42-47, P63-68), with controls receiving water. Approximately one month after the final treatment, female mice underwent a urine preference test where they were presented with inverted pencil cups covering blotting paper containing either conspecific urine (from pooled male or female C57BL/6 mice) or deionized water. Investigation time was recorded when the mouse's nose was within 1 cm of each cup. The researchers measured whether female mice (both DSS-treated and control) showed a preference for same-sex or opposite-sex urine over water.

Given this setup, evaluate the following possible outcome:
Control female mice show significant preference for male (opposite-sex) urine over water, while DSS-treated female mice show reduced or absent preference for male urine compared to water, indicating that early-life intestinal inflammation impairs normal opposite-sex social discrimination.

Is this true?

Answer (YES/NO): NO